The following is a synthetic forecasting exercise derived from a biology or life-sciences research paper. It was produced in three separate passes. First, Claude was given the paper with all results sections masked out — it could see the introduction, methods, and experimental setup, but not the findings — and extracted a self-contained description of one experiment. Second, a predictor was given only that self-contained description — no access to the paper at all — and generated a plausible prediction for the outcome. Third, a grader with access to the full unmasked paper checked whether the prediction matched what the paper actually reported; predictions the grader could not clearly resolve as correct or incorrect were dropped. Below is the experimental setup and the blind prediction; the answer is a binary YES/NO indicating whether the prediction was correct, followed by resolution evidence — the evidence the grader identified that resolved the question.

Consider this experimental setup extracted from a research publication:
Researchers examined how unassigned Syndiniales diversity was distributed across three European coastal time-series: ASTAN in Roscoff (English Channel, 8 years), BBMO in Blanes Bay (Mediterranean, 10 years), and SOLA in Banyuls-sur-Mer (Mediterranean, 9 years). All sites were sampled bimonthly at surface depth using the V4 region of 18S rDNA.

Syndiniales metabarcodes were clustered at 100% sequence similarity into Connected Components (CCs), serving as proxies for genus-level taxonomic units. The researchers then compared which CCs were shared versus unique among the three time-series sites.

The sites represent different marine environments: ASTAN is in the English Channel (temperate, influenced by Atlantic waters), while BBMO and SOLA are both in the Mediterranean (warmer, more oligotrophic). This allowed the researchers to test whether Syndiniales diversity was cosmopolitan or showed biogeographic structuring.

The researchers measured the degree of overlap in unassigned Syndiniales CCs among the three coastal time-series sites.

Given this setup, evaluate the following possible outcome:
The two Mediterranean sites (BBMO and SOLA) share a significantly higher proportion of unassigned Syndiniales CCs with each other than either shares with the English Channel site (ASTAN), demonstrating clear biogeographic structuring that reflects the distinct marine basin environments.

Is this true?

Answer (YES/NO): NO